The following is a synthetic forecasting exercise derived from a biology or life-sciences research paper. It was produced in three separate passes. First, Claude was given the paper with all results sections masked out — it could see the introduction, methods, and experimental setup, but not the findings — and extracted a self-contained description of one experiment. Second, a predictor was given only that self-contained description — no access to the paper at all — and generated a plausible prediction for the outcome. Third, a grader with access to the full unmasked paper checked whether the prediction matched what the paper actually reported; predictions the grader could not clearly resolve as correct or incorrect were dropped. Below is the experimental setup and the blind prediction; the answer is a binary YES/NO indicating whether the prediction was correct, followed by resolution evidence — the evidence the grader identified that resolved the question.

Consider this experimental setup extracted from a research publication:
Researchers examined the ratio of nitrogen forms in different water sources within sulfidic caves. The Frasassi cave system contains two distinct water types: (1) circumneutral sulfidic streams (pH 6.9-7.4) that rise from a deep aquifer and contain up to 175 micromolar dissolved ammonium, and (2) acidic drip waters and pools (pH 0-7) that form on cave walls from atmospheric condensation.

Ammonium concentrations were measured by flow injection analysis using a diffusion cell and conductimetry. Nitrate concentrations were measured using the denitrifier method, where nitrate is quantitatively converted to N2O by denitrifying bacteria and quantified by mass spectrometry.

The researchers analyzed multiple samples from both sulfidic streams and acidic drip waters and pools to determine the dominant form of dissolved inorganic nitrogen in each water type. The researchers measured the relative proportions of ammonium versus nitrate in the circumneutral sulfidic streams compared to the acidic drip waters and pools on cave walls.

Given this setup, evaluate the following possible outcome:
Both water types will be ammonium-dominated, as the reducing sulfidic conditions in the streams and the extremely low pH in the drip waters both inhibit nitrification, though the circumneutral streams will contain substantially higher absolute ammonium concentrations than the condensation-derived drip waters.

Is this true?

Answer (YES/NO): NO